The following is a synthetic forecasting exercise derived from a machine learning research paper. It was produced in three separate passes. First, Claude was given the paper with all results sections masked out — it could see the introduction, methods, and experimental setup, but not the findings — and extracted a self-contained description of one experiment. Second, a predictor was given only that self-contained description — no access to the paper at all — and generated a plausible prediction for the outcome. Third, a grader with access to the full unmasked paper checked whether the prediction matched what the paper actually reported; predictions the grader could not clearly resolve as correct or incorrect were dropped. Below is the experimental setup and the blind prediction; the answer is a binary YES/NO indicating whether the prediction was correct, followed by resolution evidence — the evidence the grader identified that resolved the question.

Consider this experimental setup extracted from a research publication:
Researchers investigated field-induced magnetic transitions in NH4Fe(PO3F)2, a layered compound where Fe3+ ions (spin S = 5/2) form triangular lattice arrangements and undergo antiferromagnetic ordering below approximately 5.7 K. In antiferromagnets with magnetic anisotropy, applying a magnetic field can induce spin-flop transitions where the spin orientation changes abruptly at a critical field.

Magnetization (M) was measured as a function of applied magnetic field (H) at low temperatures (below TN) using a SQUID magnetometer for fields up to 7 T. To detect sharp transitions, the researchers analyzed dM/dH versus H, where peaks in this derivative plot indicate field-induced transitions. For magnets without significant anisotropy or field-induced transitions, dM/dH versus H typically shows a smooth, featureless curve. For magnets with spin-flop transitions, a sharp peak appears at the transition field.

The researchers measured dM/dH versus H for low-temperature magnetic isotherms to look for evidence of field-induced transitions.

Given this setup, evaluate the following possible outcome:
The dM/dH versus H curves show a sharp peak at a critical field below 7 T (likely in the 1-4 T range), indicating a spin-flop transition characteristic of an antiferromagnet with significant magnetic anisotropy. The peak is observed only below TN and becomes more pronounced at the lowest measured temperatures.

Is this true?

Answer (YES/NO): YES